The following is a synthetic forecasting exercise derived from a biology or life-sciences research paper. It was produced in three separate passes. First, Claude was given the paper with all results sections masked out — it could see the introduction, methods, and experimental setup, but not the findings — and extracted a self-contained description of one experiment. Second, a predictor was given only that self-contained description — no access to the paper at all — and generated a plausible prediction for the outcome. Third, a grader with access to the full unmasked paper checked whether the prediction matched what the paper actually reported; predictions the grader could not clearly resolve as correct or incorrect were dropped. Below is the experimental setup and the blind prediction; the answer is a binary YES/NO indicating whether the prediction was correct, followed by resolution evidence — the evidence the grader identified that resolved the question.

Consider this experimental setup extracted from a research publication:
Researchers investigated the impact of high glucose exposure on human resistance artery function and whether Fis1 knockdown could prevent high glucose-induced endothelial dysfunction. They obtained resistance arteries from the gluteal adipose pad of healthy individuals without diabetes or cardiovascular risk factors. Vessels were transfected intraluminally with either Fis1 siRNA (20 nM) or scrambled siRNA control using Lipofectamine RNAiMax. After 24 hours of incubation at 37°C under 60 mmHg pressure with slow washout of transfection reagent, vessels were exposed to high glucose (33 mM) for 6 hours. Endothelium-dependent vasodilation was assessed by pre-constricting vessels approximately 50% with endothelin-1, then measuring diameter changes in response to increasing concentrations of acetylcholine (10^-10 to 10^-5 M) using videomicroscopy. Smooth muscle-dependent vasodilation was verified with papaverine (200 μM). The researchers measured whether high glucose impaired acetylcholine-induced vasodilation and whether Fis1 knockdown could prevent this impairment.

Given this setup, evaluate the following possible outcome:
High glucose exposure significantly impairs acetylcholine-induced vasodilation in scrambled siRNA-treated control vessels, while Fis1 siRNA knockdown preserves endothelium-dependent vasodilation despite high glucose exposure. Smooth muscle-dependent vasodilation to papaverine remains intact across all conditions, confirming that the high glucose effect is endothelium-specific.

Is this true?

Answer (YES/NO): YES